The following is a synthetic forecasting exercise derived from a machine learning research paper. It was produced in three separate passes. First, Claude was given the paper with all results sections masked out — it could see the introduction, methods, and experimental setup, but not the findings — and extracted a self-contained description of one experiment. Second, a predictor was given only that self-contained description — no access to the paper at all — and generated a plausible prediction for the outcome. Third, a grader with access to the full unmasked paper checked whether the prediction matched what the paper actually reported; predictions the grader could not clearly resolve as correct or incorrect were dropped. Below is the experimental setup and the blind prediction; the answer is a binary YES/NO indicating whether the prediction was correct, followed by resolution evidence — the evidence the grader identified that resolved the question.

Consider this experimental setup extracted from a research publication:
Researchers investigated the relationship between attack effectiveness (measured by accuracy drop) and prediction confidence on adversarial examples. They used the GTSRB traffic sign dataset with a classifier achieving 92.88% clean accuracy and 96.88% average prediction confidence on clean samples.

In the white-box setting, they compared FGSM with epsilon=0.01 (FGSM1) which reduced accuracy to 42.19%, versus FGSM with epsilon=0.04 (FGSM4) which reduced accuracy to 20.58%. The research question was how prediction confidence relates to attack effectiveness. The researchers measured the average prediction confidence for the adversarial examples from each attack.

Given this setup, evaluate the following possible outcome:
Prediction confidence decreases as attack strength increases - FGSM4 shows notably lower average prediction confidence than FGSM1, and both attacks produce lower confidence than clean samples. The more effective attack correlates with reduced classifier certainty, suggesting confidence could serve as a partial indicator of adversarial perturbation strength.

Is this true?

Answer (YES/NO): NO